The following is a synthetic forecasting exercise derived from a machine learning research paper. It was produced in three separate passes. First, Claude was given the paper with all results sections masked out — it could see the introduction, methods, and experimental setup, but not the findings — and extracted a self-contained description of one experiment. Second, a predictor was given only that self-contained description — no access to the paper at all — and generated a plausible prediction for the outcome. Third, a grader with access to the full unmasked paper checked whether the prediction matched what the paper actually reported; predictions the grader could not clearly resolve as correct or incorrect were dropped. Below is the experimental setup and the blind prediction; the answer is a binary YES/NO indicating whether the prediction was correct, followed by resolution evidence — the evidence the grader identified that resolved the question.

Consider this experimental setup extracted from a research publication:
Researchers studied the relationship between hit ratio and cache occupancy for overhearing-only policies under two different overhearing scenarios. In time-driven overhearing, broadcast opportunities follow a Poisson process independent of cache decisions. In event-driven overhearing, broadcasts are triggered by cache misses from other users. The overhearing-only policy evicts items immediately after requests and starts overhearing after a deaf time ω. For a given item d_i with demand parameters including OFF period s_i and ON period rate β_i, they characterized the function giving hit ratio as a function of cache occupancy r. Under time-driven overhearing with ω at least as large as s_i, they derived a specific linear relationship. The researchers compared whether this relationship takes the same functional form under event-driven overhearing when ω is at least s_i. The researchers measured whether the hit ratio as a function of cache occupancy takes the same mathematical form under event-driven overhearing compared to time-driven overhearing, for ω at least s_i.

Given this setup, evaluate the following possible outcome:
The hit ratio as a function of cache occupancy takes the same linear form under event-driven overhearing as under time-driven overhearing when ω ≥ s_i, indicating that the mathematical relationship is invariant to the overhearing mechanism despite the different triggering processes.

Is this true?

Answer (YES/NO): YES